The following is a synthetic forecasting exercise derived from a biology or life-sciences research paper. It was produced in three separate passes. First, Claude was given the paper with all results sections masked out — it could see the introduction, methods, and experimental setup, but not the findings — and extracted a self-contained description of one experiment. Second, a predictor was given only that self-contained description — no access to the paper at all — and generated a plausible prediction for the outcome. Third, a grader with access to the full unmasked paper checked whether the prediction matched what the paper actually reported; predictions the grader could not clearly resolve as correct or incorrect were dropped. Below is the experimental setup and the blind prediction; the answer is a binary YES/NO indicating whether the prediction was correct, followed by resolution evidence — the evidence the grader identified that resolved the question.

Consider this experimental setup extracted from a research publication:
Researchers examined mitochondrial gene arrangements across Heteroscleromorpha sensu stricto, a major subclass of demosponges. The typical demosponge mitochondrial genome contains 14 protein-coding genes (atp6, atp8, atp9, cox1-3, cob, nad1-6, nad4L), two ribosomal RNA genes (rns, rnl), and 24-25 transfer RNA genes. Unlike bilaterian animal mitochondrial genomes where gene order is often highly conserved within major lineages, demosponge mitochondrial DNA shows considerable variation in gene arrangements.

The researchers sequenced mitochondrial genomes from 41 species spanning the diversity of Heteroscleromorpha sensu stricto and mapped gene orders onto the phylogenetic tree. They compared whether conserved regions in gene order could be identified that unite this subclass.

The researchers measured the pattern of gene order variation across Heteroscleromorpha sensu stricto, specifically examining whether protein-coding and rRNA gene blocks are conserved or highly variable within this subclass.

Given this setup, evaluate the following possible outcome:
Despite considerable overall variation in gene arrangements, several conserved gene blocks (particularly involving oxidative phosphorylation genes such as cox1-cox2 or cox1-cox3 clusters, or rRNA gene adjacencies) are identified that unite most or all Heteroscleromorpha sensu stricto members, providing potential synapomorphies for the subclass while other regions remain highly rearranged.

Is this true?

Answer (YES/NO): NO